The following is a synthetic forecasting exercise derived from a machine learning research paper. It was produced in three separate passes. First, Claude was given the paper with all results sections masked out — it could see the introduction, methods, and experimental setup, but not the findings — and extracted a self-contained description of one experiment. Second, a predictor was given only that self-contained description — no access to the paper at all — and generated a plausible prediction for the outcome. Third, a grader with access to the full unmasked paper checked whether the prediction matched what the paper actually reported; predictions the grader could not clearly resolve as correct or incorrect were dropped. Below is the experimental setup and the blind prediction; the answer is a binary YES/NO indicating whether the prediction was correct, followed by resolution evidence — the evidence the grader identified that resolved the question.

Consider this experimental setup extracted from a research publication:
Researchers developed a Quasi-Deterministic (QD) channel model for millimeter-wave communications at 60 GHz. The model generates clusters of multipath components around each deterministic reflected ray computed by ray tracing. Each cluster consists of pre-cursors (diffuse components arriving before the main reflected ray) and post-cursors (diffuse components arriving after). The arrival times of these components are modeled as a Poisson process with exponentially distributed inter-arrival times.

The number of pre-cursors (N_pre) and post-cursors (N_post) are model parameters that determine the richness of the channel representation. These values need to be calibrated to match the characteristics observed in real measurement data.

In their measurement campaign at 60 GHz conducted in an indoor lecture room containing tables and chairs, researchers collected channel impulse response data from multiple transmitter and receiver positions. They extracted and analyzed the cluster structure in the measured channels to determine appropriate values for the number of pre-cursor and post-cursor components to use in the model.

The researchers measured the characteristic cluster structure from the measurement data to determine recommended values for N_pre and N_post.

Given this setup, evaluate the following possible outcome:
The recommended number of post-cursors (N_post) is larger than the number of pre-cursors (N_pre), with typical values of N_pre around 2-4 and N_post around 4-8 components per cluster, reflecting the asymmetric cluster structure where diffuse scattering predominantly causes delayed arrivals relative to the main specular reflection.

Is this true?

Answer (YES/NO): NO